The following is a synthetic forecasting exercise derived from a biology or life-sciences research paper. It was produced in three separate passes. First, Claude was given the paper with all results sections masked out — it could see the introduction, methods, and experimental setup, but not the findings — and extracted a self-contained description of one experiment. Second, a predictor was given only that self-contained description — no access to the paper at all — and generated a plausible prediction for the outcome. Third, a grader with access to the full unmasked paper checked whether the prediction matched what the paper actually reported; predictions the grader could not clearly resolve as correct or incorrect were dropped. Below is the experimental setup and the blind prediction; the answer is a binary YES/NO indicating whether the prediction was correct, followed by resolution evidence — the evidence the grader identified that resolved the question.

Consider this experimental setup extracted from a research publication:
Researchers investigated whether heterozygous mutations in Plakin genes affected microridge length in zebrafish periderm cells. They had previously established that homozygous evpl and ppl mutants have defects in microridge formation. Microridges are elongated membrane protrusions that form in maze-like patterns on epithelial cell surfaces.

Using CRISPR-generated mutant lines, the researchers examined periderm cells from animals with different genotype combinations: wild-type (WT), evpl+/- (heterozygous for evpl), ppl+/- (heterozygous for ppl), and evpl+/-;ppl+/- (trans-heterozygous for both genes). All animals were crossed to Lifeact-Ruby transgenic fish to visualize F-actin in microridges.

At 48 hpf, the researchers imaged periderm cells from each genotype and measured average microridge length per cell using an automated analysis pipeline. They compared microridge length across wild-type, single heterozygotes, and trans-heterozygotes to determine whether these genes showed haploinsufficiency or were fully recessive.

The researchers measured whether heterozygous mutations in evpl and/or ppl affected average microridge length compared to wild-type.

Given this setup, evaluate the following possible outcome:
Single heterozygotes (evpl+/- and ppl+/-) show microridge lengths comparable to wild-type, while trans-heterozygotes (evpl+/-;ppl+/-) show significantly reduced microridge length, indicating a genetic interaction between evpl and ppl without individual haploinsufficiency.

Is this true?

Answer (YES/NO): NO